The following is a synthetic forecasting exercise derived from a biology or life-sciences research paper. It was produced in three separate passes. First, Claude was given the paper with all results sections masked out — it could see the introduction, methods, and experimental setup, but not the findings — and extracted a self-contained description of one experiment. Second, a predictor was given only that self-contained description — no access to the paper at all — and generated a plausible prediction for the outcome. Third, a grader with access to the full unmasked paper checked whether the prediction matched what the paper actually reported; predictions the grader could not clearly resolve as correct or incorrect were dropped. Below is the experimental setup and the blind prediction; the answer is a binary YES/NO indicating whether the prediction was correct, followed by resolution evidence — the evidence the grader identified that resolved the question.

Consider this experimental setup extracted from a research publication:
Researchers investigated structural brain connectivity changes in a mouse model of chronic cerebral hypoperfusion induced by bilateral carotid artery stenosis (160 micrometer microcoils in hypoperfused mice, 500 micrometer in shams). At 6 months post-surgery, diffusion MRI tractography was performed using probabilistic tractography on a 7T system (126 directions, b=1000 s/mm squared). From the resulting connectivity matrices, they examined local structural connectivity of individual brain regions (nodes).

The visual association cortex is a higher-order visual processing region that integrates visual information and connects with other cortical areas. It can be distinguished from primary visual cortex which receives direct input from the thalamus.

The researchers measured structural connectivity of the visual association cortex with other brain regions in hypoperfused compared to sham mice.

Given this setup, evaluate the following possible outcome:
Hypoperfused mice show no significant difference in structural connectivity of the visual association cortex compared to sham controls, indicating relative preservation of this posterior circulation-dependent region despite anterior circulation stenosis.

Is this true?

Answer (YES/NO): NO